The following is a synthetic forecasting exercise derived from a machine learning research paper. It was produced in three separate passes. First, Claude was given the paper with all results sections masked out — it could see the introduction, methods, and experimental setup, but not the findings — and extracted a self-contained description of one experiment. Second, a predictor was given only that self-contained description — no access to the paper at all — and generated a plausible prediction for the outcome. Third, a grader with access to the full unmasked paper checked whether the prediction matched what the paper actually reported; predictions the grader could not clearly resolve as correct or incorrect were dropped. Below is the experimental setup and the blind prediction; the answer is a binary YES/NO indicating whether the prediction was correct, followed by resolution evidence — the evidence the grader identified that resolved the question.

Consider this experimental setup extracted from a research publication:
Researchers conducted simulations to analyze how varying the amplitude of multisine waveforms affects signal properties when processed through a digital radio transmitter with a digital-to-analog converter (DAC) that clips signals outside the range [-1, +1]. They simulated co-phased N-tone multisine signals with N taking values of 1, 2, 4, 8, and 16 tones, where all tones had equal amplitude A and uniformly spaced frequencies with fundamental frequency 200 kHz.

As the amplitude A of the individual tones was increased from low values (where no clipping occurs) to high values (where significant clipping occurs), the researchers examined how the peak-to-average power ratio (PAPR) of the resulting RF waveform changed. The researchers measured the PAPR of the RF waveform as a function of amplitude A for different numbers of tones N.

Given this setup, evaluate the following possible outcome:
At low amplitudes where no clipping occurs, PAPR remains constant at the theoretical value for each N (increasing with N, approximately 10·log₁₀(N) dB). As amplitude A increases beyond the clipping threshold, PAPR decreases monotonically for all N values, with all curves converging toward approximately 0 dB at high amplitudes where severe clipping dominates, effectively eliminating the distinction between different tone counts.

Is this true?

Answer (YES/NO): NO